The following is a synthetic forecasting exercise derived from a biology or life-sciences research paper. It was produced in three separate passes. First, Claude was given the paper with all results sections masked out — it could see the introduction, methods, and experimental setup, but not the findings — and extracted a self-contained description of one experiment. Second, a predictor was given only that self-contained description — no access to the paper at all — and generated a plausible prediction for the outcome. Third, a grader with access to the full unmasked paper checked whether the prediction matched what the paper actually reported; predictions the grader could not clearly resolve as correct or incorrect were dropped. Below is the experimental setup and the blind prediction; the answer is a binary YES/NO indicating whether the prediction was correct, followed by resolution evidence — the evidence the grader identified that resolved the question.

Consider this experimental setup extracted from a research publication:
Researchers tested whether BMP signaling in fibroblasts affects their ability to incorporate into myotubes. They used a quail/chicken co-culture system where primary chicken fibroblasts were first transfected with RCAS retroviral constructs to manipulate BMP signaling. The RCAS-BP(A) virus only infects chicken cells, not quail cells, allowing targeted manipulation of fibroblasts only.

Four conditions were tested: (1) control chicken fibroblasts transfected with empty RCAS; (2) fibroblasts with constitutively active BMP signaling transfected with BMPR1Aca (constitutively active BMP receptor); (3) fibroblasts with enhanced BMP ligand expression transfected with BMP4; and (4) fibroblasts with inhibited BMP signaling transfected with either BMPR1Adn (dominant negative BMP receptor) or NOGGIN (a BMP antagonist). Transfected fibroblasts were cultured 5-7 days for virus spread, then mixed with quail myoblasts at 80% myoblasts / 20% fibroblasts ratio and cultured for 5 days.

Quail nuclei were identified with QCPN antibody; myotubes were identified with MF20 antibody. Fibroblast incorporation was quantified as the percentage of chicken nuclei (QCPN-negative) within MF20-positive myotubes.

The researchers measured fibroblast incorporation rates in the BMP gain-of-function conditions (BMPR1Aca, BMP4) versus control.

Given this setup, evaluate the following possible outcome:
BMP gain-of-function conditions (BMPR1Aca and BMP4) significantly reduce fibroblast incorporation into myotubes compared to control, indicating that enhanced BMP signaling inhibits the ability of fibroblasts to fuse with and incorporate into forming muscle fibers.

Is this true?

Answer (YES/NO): NO